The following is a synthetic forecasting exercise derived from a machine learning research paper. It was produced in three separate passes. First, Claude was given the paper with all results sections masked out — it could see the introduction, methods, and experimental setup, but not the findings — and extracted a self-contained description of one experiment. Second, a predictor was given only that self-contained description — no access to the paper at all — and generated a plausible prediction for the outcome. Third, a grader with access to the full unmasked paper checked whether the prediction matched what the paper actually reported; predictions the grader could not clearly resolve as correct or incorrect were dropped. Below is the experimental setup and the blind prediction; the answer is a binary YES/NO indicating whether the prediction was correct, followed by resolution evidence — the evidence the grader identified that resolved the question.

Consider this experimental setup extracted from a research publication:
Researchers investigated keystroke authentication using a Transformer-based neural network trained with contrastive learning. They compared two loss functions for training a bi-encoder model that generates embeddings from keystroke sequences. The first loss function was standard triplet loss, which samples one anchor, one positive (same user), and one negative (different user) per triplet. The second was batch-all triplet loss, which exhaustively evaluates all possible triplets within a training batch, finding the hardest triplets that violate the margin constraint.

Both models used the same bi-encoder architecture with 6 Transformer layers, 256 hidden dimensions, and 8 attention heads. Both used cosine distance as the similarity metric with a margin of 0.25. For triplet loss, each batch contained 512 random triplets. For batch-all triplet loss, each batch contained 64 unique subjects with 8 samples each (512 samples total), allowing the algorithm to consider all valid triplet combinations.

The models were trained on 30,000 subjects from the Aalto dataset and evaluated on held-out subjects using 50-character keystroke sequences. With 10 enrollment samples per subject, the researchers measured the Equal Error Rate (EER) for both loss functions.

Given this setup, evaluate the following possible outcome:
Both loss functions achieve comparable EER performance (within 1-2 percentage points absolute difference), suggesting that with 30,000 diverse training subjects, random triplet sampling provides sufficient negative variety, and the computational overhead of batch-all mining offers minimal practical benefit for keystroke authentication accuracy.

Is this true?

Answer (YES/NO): NO